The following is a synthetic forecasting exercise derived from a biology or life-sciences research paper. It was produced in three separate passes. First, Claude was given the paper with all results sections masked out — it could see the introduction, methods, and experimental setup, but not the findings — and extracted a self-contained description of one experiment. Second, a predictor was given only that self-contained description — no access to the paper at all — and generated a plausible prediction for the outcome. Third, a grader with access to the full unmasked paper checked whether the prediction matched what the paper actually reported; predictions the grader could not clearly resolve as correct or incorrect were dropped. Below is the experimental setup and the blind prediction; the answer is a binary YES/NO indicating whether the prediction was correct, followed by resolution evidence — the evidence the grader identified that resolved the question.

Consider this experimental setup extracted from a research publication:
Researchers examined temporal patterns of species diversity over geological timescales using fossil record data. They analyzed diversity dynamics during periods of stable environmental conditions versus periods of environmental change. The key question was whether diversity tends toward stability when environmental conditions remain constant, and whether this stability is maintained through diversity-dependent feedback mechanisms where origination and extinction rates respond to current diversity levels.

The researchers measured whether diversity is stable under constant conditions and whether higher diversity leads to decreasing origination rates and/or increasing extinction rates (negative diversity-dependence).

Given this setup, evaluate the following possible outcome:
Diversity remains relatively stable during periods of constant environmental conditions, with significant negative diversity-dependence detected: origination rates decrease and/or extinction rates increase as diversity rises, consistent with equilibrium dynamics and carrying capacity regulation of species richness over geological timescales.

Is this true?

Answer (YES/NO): YES